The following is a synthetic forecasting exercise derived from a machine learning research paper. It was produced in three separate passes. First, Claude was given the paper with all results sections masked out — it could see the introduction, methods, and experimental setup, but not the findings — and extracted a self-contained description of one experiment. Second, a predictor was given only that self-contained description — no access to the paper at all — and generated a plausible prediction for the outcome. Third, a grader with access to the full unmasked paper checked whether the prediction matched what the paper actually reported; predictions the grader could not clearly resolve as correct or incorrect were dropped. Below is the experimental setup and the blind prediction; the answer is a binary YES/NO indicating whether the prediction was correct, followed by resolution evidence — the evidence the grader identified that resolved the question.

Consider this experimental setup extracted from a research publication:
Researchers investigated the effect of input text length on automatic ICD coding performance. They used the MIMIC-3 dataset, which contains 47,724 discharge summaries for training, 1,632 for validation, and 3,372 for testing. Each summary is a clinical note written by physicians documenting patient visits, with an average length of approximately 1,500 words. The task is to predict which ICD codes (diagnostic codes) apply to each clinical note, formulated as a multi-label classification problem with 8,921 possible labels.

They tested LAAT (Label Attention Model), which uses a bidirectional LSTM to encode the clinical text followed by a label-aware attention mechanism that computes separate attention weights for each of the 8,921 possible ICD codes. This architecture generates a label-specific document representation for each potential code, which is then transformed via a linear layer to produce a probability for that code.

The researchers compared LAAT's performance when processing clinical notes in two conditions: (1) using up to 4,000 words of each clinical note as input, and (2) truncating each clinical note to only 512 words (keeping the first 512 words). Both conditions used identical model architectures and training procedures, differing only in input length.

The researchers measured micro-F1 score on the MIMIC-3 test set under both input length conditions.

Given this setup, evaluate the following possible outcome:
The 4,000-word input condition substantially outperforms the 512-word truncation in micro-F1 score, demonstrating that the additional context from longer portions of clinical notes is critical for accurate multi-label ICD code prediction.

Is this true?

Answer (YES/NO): YES